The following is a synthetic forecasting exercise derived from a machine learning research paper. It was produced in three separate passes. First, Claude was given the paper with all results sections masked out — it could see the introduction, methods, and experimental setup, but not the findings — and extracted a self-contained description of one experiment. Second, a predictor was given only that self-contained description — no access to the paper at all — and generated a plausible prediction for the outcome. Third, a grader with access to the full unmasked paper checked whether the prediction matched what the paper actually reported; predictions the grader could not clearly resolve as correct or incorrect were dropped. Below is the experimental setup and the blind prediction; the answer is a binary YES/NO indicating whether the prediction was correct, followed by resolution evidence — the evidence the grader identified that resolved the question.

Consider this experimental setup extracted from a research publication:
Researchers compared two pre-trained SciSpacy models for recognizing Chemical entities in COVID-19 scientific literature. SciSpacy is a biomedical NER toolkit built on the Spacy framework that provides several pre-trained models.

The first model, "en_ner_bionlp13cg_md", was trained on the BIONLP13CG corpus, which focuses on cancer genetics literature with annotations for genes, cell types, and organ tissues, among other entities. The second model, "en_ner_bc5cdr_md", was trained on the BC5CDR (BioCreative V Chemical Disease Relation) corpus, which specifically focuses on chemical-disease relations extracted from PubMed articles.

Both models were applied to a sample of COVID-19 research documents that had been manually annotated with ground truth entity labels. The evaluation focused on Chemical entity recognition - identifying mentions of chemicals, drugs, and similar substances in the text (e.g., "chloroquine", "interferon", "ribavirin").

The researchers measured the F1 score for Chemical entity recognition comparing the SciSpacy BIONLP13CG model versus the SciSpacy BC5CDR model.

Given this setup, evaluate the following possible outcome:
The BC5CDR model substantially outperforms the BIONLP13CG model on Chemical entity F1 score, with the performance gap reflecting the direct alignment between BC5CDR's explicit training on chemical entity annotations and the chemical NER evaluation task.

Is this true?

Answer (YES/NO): YES